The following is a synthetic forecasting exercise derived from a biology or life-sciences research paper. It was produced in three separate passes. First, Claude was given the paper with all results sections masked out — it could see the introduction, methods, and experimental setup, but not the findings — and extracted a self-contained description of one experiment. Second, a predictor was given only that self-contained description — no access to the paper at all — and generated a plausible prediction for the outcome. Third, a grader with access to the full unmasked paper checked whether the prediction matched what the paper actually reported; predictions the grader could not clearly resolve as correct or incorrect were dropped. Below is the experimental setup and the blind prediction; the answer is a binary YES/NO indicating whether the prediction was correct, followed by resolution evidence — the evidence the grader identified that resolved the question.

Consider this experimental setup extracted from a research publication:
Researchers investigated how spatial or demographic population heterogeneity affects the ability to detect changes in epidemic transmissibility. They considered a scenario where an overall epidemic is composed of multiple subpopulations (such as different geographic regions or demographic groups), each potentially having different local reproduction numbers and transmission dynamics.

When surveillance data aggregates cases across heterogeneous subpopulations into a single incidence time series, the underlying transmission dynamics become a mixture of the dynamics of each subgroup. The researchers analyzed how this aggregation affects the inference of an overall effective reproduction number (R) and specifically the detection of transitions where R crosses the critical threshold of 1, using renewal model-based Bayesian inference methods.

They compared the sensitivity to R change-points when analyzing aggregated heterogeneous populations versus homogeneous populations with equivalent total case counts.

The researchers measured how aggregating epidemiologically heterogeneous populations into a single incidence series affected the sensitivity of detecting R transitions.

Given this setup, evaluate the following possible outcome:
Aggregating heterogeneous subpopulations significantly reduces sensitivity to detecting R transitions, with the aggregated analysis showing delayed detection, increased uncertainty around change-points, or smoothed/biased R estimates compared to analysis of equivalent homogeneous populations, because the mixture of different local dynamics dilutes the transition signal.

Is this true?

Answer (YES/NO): YES